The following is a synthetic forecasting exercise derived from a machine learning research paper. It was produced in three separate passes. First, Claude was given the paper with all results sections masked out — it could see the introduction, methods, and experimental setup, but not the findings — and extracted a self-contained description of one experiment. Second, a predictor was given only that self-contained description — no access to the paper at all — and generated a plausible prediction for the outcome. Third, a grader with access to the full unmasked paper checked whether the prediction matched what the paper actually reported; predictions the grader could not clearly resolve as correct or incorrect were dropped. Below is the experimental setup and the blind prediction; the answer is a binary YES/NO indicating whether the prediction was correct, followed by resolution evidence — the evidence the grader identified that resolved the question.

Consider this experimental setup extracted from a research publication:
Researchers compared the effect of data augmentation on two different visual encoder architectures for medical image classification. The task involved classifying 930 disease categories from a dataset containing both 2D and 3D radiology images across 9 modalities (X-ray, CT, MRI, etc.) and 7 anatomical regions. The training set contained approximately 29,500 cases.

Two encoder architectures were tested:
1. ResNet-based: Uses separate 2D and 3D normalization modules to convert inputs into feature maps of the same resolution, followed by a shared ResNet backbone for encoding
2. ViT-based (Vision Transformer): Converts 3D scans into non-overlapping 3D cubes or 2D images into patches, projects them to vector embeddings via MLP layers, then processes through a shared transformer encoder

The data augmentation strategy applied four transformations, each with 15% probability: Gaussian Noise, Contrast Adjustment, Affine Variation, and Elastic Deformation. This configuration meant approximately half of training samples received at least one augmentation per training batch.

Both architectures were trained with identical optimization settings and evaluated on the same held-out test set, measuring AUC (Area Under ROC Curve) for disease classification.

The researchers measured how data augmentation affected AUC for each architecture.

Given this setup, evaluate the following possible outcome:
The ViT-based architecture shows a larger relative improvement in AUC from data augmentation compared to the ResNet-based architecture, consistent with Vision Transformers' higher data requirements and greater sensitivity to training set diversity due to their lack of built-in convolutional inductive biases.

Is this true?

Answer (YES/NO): YES